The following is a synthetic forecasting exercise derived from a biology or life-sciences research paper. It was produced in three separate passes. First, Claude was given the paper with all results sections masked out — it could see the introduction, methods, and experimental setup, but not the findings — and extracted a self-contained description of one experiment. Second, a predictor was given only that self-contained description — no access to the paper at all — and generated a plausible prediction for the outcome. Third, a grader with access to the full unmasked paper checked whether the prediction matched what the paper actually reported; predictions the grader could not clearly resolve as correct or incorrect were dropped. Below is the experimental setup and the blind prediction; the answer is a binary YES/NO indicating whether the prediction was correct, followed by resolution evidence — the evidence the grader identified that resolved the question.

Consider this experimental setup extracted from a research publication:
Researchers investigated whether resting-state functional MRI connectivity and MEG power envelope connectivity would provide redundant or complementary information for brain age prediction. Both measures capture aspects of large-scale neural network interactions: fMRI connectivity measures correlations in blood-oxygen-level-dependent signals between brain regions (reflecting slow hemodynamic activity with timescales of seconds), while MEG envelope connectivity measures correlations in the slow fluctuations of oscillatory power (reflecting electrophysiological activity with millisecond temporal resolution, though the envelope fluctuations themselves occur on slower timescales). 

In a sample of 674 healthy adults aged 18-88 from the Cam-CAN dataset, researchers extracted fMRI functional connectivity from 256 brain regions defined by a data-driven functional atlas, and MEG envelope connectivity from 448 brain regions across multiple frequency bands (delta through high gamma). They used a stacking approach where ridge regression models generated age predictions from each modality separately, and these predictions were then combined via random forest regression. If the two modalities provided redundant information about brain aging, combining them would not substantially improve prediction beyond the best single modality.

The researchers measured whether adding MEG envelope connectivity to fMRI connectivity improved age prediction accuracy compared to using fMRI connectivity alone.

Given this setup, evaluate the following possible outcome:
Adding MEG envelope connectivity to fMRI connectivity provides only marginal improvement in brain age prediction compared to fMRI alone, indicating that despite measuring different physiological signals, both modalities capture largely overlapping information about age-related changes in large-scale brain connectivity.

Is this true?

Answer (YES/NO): NO